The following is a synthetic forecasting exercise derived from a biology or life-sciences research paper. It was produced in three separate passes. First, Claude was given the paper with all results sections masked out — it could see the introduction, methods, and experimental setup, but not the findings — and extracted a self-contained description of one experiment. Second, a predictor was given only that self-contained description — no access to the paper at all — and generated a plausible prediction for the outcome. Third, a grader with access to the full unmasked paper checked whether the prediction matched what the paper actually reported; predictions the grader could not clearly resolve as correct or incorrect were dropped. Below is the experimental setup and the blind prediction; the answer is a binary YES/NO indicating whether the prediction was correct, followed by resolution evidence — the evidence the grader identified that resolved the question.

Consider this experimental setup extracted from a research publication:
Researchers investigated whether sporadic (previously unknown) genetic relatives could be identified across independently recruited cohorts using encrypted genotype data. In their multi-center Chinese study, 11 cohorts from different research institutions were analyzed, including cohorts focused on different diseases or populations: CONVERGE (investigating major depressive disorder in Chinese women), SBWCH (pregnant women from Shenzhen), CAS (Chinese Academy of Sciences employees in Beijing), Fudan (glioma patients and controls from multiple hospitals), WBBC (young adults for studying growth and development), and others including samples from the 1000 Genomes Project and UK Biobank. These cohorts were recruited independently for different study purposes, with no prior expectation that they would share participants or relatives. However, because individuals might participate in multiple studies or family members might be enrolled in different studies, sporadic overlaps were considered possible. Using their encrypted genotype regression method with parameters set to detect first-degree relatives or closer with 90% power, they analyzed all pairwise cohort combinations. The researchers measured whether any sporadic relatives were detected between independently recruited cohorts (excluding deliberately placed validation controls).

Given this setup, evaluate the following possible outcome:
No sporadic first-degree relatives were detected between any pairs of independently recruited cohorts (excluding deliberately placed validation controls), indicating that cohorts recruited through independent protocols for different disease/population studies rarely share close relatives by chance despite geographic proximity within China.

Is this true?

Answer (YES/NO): NO